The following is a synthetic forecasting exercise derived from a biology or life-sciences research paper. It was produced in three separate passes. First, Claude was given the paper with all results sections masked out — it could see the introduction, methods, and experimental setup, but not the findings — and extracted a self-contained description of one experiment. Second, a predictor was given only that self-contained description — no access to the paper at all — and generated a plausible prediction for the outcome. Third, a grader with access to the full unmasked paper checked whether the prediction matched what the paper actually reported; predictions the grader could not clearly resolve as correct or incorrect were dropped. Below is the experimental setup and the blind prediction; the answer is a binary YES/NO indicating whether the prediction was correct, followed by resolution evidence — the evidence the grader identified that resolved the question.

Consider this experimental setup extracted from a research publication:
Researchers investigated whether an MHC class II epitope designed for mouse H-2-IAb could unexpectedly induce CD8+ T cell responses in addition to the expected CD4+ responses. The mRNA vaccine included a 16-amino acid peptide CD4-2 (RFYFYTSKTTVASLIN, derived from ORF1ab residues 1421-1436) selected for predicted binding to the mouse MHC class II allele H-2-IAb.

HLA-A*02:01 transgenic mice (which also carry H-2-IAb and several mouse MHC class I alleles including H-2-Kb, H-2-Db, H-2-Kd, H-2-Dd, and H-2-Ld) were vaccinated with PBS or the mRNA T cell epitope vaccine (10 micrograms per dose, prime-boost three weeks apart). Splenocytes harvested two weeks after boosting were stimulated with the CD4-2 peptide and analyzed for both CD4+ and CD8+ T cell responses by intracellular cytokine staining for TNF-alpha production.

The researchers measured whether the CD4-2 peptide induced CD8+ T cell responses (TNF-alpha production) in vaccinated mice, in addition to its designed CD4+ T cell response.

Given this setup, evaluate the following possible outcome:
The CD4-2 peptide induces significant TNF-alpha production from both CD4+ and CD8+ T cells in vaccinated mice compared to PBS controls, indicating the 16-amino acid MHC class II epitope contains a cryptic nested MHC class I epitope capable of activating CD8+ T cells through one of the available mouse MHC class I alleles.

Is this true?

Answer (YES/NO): NO